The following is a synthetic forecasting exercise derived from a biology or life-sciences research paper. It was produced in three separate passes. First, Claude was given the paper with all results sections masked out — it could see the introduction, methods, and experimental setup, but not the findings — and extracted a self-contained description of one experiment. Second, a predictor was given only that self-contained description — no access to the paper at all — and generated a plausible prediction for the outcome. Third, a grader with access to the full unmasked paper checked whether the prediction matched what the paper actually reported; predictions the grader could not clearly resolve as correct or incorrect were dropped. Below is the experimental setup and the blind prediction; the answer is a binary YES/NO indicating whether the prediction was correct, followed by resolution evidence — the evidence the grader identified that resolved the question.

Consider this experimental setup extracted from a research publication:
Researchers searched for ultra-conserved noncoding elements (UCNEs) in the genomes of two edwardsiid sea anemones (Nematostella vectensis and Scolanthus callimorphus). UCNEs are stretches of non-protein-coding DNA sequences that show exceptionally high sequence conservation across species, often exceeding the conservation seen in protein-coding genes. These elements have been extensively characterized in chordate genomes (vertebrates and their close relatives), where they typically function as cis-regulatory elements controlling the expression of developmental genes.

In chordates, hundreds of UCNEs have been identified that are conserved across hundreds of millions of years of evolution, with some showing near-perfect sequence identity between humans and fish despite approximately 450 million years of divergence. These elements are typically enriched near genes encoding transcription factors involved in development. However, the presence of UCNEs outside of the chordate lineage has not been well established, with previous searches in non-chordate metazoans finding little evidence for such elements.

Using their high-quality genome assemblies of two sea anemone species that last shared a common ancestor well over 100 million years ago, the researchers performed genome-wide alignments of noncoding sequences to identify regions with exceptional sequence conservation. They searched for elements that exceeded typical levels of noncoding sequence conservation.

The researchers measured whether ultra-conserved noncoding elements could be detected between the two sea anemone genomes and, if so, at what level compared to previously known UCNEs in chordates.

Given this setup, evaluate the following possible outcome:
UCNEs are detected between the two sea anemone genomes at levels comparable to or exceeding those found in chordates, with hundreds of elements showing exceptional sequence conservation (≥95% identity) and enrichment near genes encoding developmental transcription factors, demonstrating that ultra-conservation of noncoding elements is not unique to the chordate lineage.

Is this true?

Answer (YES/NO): NO